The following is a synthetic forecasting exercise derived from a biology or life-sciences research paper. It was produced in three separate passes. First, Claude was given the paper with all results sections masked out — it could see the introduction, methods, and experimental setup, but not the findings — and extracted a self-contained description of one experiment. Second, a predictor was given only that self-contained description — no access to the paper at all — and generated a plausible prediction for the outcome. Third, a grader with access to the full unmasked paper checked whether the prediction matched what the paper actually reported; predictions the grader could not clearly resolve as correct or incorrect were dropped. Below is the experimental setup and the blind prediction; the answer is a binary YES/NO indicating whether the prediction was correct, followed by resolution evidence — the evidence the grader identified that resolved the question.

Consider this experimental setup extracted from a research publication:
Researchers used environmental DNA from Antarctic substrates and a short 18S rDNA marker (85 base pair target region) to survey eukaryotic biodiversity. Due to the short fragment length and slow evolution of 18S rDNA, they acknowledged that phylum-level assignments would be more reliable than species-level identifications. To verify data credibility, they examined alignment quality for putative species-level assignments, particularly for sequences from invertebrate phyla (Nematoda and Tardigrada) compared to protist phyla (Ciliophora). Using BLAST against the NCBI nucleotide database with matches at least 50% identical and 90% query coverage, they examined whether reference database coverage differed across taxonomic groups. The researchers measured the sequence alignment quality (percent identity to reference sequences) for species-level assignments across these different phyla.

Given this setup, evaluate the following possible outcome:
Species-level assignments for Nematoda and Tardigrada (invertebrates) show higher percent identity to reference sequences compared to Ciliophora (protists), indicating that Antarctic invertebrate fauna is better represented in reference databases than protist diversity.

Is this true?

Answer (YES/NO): YES